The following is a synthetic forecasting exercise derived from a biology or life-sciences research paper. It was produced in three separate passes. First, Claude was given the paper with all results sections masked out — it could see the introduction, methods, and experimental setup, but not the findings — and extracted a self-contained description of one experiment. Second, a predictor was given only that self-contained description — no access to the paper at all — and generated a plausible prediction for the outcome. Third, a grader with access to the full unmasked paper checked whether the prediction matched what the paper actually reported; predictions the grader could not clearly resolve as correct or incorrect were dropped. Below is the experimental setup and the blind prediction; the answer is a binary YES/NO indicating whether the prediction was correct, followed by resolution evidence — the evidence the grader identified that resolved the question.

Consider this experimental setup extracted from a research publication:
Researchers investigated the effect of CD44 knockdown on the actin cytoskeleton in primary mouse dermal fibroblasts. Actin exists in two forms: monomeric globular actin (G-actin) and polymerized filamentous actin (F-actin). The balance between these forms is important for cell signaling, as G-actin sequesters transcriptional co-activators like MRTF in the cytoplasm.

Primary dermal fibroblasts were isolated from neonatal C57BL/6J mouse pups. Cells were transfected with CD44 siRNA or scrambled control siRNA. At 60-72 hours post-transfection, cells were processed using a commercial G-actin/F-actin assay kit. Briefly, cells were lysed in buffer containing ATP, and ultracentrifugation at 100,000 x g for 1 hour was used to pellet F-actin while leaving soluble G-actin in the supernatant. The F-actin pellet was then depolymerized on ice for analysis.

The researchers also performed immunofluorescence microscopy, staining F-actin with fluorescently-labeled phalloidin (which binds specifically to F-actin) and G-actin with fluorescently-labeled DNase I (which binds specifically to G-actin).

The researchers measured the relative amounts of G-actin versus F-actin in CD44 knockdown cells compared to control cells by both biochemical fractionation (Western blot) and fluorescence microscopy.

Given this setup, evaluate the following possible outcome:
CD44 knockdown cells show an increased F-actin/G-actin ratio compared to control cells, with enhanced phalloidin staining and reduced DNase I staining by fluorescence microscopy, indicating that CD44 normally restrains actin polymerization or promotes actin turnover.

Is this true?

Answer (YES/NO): YES